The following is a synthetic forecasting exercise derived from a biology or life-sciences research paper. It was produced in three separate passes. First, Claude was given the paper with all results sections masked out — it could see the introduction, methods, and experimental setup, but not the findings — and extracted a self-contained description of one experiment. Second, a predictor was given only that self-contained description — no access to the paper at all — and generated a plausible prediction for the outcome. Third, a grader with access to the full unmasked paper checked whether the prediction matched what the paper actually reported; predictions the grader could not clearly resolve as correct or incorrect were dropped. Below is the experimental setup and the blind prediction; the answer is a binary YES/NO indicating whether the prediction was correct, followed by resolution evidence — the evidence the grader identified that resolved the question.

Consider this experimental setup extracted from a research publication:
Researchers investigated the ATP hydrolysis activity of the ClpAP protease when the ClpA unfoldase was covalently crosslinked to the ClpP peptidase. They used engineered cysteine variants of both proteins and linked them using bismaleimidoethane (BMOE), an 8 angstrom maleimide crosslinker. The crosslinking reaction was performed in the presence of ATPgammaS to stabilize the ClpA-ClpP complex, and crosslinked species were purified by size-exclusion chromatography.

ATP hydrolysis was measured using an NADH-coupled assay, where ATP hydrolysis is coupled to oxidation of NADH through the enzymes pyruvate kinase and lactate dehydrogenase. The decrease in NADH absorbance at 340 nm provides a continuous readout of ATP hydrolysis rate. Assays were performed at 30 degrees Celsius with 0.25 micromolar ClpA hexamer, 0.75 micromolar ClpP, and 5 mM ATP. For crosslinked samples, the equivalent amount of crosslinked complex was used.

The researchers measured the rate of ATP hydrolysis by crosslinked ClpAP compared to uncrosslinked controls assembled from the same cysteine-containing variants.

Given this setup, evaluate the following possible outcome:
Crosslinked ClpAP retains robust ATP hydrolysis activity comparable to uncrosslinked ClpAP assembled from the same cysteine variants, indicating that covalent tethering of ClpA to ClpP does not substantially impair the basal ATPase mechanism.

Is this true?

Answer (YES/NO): NO